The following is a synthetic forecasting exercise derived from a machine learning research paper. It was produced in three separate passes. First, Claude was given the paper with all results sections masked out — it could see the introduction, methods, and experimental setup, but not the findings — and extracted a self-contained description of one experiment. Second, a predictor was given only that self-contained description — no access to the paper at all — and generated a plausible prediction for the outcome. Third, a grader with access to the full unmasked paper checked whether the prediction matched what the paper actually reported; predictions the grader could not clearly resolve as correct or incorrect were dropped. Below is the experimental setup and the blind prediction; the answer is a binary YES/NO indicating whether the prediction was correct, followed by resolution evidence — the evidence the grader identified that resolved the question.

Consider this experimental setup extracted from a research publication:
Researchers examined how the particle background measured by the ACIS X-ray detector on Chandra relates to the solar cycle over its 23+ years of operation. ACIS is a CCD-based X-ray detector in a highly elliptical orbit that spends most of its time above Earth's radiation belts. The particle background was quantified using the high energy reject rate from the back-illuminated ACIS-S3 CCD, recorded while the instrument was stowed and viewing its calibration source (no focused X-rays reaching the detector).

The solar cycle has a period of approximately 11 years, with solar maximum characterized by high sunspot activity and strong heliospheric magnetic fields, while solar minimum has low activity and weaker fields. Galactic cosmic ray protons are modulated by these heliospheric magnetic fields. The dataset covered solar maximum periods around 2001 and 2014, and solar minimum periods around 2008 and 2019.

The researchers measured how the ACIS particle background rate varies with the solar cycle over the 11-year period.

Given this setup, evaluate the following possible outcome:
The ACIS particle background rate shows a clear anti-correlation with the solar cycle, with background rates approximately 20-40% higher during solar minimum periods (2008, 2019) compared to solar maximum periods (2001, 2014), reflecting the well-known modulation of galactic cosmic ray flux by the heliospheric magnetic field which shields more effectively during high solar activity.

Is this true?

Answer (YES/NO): NO